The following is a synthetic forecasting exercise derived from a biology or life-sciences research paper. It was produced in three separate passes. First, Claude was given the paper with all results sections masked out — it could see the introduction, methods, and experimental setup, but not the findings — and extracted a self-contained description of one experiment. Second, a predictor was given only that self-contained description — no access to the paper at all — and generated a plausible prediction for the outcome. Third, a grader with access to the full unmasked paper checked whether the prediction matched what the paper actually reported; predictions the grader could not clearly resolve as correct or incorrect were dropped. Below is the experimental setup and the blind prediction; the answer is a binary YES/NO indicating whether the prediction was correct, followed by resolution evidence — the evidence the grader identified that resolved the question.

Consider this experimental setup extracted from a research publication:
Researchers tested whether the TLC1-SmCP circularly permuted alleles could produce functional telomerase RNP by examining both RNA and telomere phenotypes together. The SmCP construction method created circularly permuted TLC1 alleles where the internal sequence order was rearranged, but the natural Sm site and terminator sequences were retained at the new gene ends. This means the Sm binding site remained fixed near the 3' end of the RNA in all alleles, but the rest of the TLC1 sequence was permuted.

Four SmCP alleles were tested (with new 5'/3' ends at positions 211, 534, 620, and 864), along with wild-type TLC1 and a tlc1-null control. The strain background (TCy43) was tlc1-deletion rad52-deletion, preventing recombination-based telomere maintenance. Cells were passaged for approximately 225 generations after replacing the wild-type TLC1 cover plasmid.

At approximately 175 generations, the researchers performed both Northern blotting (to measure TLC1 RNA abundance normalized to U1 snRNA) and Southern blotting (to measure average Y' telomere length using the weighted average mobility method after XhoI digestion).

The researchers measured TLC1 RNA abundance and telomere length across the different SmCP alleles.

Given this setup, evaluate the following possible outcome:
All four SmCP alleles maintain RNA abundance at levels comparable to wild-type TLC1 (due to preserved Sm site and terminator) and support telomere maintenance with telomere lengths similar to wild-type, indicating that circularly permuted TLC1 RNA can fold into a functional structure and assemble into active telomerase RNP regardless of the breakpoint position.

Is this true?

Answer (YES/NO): NO